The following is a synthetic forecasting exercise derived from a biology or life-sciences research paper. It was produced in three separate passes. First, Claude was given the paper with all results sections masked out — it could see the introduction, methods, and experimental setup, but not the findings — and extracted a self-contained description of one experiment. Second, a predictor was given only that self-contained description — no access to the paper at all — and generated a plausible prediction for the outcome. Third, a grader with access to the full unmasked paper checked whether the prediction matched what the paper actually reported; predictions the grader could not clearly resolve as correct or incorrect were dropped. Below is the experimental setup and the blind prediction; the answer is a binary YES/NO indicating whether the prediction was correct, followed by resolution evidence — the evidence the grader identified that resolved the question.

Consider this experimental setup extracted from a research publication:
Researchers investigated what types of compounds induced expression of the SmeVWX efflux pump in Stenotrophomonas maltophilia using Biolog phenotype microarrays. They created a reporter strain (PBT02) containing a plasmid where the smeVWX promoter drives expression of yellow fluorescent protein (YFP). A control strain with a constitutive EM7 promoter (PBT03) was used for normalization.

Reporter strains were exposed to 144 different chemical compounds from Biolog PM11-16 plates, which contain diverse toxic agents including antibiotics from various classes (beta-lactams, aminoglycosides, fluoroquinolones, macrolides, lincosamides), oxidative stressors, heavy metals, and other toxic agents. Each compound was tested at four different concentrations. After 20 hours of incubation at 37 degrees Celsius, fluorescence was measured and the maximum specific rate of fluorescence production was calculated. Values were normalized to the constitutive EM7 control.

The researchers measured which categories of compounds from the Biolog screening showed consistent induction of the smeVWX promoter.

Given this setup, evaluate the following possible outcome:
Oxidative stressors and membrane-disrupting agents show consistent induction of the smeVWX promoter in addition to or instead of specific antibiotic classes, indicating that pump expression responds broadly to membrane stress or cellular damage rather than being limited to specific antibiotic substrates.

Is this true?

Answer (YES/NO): NO